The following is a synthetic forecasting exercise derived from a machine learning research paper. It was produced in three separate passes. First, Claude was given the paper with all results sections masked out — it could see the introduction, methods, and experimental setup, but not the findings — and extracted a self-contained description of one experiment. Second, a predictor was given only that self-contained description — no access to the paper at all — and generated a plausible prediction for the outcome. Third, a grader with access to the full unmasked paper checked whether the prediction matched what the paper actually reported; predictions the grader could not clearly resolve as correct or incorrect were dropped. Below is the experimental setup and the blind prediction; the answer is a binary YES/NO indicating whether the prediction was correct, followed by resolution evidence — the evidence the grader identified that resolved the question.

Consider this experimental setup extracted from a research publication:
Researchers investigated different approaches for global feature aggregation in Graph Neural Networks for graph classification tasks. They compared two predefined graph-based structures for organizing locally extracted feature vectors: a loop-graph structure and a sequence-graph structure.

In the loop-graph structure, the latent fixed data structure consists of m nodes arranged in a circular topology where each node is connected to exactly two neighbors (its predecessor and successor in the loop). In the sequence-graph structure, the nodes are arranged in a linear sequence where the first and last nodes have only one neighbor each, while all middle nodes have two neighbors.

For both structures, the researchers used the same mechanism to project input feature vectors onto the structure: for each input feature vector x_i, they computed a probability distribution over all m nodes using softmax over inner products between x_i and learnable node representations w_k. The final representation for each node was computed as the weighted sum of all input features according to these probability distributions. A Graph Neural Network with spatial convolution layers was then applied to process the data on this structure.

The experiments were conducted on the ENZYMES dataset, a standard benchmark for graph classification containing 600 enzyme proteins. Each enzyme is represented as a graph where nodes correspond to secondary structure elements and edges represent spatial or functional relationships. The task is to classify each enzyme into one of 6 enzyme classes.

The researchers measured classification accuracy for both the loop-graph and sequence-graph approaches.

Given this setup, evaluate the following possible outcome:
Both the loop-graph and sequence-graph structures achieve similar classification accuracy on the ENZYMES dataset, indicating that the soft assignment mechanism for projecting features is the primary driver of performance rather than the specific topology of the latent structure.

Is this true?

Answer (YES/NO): NO